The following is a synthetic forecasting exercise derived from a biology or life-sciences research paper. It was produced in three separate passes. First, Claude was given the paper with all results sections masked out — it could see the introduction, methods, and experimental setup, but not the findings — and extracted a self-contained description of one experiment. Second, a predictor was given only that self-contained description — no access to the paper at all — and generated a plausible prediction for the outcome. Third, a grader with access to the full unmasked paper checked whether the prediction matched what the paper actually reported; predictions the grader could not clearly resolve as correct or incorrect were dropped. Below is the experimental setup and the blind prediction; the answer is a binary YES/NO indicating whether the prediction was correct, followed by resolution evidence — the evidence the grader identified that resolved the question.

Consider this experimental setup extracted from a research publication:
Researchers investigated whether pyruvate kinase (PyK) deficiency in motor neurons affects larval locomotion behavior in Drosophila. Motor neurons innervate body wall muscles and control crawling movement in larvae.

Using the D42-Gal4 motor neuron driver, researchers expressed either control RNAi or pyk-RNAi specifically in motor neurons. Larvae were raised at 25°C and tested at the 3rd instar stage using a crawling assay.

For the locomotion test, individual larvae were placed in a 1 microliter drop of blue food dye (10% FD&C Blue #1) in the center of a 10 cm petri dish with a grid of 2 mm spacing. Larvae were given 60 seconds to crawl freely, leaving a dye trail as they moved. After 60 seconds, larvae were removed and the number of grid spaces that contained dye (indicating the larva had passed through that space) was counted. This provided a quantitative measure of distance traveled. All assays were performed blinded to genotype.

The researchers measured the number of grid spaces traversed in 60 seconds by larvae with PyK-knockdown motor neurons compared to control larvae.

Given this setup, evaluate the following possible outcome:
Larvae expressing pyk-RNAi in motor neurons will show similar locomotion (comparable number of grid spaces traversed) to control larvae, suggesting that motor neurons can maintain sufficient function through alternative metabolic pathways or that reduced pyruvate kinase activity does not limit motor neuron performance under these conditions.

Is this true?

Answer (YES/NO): NO